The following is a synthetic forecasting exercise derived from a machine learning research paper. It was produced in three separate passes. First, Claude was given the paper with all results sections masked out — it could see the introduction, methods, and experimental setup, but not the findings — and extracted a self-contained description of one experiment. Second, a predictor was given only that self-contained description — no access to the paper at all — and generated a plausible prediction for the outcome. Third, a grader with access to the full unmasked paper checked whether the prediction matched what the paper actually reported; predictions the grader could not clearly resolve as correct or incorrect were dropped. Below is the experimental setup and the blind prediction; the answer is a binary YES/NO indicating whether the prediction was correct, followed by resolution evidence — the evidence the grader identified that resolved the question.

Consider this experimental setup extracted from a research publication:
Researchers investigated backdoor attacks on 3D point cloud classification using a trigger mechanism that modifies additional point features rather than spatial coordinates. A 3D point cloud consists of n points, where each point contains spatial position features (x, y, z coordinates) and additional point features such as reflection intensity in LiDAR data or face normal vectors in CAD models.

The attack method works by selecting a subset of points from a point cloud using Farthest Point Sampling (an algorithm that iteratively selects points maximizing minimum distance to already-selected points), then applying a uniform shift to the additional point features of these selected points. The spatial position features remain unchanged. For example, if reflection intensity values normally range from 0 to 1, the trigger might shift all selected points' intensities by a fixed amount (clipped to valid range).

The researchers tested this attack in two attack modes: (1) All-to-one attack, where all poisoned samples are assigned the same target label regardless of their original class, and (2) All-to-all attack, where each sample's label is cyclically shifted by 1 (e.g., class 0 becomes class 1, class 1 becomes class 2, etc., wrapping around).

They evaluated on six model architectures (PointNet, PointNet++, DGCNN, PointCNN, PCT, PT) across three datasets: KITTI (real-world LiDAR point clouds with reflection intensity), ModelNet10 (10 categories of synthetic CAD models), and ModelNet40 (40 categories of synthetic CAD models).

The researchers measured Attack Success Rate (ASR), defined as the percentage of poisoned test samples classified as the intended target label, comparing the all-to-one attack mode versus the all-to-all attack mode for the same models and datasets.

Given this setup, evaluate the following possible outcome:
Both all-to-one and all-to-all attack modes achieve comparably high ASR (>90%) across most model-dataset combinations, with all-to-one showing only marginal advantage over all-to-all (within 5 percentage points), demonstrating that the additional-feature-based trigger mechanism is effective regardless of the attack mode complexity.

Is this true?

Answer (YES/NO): NO